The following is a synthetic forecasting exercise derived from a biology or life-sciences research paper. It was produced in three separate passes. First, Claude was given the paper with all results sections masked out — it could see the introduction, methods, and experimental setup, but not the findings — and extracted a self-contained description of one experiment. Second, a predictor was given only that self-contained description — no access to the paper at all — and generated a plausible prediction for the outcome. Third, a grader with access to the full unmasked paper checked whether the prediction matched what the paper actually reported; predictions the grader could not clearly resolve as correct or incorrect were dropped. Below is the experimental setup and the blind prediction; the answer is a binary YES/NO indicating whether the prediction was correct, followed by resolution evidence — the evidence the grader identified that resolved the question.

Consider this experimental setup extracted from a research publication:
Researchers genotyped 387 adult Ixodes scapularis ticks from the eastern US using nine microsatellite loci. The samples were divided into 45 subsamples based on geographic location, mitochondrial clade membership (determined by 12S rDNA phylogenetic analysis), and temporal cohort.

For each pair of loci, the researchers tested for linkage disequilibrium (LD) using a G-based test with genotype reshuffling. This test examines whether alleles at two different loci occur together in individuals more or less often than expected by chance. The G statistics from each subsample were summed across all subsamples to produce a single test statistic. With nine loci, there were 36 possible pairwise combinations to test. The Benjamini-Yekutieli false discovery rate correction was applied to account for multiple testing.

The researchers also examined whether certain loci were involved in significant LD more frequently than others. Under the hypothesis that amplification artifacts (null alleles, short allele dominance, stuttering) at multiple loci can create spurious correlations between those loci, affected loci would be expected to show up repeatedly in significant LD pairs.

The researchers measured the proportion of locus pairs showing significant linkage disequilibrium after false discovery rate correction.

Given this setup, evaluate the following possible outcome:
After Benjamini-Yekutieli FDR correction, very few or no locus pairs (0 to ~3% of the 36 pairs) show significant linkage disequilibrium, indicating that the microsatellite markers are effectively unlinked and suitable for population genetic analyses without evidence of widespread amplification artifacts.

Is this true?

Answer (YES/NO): NO